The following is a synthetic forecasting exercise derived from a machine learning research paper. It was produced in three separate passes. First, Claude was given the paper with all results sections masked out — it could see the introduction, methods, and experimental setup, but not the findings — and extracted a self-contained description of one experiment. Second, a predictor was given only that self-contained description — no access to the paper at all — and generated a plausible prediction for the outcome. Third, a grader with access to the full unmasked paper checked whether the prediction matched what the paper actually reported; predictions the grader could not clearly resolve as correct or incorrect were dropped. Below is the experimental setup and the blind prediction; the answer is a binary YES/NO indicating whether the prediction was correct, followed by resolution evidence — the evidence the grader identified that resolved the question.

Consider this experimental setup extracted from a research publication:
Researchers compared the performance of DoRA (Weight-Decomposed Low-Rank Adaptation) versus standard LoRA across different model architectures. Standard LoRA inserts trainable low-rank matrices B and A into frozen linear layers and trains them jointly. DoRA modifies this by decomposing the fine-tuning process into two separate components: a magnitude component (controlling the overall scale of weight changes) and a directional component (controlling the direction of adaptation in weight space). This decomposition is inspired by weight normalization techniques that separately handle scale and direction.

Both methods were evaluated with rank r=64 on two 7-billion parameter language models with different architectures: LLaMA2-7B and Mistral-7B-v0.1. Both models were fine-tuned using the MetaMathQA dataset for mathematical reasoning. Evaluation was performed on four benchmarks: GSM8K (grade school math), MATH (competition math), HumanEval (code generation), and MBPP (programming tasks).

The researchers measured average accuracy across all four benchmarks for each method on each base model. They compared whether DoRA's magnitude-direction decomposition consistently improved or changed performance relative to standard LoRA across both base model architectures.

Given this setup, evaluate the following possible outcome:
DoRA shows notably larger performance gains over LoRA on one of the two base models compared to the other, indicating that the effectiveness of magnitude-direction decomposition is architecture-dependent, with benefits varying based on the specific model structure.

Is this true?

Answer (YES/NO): NO